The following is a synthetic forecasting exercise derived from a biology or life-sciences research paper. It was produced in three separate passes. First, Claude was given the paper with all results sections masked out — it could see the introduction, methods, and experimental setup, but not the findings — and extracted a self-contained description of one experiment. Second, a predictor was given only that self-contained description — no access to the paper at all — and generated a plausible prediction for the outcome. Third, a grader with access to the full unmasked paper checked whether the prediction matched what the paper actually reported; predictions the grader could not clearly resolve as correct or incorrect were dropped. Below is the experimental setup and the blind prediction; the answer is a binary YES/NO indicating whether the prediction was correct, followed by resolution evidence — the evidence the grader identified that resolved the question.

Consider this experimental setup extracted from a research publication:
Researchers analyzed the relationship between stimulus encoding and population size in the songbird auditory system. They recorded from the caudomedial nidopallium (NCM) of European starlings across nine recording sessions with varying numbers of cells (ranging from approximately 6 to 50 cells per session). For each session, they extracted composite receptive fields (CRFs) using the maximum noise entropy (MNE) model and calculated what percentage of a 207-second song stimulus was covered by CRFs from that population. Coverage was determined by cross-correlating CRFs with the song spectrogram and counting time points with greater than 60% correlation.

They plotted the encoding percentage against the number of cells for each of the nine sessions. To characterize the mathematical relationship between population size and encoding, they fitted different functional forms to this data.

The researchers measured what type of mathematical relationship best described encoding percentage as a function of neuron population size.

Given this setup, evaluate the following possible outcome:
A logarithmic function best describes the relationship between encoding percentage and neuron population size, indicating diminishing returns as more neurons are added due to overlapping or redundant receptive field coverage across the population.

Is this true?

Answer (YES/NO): NO